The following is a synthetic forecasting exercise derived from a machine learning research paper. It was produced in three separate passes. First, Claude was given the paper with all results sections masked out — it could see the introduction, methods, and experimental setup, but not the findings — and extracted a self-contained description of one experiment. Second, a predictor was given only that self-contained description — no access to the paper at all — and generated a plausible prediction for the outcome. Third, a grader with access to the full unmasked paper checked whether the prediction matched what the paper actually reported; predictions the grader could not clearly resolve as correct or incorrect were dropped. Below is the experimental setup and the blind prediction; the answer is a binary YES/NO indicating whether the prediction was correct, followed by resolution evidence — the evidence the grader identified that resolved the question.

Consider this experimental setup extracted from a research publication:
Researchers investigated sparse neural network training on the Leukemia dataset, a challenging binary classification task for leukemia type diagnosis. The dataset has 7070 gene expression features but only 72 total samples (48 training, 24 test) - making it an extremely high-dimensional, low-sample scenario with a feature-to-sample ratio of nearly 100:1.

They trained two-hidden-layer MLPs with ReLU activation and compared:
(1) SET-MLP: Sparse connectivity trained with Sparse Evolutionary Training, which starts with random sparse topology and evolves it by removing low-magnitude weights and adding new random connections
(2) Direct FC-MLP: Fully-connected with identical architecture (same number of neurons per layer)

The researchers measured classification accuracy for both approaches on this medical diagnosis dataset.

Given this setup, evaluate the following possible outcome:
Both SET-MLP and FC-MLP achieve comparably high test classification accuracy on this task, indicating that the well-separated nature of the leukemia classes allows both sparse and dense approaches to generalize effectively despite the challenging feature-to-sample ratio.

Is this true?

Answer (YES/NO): NO